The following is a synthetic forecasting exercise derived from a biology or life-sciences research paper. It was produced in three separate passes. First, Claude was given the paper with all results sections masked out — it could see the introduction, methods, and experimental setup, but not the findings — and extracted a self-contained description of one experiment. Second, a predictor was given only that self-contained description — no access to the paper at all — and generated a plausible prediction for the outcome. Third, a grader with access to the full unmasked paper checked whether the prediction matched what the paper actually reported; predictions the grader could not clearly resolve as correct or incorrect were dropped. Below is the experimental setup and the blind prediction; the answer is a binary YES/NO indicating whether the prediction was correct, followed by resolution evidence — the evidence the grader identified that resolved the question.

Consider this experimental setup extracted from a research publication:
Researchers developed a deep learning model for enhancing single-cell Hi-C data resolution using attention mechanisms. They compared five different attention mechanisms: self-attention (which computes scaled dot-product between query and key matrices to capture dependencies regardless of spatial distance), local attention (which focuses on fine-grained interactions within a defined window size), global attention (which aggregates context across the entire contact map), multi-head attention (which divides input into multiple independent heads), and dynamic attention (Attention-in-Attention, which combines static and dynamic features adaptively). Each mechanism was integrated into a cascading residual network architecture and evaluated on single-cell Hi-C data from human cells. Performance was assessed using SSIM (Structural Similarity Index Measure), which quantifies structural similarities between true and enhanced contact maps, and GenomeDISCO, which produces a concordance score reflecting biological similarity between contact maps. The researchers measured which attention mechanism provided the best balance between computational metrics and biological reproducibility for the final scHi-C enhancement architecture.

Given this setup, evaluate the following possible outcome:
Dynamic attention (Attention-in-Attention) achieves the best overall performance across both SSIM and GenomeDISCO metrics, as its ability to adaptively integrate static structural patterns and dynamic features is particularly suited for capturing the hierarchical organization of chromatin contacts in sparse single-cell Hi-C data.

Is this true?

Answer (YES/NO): NO